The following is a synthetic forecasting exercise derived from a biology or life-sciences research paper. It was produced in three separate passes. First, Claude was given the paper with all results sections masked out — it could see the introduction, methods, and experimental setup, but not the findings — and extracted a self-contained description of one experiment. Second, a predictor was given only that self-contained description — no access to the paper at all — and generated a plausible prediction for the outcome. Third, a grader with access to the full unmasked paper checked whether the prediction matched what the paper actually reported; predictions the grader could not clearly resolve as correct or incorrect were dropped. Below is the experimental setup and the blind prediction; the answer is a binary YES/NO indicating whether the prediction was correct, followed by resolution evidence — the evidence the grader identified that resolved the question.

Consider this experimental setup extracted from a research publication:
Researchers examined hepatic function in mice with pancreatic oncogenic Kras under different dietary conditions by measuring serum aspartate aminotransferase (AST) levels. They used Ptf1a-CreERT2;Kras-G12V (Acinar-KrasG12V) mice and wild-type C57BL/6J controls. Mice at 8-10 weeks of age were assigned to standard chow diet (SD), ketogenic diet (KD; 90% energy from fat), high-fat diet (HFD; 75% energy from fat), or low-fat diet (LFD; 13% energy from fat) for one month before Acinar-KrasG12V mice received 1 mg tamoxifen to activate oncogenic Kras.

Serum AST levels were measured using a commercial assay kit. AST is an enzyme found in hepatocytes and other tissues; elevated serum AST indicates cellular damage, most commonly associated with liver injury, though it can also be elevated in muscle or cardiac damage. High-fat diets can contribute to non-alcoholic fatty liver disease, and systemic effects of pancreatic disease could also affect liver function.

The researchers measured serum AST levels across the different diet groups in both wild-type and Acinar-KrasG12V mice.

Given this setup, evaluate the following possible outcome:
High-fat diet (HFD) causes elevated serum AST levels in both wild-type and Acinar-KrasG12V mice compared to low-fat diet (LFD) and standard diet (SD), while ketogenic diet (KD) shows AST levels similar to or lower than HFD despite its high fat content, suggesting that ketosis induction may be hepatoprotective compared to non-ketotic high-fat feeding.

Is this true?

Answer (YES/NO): NO